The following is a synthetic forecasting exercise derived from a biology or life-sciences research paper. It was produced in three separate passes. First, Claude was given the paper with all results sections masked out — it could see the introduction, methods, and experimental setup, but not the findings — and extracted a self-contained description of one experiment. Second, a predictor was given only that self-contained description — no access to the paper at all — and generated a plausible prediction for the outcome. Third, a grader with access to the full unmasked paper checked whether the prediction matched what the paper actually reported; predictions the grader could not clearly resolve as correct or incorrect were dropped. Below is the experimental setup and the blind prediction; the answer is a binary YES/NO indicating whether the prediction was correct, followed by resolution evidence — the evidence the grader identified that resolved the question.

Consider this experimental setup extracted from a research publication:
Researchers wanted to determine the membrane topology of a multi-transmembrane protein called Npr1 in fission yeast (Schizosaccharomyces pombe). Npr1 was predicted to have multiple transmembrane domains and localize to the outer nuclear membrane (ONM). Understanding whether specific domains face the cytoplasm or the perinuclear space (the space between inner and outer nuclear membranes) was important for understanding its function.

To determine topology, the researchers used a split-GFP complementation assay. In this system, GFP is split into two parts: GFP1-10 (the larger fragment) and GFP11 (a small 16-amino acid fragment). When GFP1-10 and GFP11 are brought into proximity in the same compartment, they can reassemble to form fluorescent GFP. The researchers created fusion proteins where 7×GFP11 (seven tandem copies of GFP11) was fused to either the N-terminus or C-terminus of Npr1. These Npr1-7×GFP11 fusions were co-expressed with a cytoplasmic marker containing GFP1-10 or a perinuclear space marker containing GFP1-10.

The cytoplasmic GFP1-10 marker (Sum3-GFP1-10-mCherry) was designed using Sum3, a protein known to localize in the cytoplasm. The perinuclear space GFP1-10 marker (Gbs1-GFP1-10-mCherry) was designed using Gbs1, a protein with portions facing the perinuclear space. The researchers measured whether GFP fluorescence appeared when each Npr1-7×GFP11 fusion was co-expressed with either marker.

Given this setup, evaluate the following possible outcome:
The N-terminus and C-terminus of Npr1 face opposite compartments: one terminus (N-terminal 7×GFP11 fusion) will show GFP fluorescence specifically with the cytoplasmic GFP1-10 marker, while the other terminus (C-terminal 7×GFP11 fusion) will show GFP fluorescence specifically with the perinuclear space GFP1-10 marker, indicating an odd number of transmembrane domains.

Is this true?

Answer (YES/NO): NO